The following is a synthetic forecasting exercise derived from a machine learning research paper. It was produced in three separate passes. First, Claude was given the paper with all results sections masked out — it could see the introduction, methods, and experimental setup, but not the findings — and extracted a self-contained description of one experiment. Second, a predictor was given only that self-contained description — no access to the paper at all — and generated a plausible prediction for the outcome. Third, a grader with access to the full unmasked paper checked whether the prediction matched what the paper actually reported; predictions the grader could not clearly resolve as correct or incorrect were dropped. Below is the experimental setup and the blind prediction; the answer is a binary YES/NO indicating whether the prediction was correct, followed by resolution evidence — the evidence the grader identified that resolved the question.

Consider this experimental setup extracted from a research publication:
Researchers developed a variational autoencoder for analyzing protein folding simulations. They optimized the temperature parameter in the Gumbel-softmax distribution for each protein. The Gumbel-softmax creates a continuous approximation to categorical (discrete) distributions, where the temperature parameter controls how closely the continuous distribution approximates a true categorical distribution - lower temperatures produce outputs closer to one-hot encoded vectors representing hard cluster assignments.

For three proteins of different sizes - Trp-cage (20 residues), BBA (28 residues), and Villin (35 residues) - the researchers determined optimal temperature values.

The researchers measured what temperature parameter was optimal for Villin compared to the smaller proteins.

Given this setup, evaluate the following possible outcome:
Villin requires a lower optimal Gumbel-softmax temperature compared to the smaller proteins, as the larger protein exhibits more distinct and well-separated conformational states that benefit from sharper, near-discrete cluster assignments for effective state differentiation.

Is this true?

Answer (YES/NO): YES